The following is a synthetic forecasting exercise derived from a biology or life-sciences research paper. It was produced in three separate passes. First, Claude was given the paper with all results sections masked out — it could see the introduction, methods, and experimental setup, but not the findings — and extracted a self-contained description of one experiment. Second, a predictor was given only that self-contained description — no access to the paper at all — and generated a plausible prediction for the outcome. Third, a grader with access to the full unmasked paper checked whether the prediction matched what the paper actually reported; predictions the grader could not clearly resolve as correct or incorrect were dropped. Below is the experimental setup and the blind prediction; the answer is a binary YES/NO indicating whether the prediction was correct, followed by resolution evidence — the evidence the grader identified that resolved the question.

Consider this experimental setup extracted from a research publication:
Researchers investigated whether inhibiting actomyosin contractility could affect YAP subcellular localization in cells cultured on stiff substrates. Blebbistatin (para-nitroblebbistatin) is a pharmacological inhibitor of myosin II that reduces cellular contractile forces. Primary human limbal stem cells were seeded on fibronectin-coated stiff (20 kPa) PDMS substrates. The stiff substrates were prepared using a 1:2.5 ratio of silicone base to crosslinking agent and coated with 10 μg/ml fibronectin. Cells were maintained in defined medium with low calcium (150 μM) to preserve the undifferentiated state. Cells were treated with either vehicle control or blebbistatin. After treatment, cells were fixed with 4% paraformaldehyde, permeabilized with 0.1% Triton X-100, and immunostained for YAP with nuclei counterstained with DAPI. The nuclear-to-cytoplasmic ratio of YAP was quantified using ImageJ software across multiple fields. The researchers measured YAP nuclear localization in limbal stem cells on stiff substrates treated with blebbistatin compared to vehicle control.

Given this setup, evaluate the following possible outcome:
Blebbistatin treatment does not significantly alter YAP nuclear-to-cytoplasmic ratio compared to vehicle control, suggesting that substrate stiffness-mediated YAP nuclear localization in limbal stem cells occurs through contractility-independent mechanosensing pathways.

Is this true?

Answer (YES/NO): NO